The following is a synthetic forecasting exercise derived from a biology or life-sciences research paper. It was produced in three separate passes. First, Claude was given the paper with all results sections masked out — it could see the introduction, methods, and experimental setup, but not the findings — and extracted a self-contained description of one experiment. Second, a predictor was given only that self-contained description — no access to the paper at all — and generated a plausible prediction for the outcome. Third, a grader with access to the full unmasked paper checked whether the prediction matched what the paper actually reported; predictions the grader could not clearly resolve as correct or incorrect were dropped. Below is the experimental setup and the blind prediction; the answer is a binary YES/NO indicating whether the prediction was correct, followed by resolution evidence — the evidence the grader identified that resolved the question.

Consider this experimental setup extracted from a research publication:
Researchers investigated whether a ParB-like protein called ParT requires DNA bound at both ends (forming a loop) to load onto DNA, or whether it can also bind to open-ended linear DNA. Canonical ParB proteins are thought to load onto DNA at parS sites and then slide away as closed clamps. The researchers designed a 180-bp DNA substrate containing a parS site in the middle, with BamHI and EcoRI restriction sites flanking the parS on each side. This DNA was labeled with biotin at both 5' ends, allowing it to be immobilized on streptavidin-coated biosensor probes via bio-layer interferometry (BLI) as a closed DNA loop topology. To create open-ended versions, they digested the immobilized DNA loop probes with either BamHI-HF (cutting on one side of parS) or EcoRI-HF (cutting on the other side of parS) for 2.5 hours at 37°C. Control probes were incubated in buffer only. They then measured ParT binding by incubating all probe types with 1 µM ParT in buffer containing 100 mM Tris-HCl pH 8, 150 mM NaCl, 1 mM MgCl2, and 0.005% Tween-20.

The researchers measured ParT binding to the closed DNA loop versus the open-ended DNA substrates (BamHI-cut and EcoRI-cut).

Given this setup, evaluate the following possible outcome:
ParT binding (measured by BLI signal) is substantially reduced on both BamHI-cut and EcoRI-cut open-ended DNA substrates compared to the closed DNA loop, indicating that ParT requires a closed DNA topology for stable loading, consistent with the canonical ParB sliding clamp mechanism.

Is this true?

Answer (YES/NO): YES